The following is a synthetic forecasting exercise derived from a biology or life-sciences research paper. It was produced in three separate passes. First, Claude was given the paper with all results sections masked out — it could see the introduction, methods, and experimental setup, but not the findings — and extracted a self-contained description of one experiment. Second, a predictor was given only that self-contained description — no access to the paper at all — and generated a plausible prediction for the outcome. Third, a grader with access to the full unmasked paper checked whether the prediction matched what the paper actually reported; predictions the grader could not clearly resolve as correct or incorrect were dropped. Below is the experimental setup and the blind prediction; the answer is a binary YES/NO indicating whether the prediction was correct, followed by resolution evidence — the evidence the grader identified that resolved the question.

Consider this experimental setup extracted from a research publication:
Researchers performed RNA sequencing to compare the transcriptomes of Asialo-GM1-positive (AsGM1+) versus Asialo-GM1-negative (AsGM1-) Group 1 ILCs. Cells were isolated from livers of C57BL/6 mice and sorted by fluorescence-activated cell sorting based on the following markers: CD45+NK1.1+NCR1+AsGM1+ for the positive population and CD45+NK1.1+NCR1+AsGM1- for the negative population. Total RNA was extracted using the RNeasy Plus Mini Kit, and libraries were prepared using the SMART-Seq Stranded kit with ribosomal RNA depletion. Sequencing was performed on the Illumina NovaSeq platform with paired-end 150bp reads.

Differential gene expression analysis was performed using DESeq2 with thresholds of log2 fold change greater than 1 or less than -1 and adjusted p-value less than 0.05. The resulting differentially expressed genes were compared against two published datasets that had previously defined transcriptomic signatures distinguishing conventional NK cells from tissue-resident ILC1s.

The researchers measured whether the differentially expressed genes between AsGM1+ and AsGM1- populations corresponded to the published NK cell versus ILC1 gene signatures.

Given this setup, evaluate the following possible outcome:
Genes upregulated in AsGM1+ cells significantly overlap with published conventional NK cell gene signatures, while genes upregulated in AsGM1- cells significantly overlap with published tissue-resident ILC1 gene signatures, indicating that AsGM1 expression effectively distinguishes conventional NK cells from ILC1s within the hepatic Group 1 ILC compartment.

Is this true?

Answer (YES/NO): YES